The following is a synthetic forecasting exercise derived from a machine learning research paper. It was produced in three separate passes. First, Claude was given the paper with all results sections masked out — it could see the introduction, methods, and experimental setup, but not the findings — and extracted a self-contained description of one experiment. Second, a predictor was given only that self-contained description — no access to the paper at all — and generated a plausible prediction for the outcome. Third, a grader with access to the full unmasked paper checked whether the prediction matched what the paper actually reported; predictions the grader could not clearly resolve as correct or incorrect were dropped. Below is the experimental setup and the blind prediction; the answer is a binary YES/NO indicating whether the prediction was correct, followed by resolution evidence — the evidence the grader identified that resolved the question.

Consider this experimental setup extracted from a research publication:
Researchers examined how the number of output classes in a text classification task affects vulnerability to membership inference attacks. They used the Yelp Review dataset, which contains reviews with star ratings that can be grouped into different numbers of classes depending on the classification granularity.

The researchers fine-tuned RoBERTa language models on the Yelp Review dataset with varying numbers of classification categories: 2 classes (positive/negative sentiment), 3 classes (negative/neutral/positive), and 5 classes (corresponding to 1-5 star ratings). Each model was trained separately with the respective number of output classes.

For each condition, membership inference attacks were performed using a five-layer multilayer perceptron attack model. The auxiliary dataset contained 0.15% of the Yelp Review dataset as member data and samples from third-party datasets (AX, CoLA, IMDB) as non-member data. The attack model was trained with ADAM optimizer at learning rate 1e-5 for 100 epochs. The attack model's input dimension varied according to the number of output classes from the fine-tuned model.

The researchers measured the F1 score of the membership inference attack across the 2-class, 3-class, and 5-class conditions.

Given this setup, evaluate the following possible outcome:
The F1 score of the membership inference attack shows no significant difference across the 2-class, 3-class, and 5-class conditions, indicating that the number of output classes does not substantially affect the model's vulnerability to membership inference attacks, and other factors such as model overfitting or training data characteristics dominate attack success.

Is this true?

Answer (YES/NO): NO